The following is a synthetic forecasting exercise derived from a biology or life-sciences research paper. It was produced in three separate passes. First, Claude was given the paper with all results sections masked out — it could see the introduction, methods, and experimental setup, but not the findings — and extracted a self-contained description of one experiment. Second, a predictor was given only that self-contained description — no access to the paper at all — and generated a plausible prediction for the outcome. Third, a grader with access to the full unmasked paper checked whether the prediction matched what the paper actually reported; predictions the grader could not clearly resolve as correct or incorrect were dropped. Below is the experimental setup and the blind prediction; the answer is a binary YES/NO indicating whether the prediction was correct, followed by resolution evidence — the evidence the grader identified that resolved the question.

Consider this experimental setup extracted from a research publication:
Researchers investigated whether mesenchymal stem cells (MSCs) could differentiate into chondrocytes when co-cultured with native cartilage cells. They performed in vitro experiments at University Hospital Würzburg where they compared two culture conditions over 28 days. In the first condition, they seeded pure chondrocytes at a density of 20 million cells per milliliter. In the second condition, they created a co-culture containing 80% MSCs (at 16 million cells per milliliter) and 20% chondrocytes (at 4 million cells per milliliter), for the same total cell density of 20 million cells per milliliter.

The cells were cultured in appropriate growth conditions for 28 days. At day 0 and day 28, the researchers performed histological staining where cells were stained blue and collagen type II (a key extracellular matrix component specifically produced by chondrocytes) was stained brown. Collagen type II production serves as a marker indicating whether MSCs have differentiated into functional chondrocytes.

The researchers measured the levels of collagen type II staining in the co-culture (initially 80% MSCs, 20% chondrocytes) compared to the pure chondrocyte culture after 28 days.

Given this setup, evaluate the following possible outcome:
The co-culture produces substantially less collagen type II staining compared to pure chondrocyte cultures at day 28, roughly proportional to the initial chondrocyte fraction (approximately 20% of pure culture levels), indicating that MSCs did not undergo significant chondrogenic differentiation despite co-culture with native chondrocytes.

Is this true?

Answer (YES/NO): NO